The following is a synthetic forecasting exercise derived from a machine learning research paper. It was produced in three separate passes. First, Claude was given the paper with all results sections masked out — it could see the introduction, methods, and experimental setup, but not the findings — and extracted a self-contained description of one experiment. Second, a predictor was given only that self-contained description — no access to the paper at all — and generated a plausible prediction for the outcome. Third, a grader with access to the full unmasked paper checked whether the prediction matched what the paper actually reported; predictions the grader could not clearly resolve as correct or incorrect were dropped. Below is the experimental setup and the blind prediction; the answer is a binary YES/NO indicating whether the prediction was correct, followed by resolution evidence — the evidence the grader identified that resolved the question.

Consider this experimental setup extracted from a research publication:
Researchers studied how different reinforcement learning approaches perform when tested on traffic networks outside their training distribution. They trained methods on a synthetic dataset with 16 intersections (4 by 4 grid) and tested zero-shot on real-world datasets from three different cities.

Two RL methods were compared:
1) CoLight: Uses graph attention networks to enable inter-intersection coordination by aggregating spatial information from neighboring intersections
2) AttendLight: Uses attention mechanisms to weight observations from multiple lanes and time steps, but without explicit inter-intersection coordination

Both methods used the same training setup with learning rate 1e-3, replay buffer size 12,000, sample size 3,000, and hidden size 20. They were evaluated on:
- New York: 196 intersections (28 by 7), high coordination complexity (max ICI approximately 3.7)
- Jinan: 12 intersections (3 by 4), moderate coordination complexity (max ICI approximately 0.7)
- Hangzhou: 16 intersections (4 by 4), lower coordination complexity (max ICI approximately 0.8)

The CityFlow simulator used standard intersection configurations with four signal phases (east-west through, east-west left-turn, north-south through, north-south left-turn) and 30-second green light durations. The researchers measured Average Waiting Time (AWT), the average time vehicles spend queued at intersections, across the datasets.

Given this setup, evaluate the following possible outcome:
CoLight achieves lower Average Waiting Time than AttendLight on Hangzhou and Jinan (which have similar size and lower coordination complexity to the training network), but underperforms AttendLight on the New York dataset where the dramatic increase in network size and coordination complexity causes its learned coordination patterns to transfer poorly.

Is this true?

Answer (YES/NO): NO